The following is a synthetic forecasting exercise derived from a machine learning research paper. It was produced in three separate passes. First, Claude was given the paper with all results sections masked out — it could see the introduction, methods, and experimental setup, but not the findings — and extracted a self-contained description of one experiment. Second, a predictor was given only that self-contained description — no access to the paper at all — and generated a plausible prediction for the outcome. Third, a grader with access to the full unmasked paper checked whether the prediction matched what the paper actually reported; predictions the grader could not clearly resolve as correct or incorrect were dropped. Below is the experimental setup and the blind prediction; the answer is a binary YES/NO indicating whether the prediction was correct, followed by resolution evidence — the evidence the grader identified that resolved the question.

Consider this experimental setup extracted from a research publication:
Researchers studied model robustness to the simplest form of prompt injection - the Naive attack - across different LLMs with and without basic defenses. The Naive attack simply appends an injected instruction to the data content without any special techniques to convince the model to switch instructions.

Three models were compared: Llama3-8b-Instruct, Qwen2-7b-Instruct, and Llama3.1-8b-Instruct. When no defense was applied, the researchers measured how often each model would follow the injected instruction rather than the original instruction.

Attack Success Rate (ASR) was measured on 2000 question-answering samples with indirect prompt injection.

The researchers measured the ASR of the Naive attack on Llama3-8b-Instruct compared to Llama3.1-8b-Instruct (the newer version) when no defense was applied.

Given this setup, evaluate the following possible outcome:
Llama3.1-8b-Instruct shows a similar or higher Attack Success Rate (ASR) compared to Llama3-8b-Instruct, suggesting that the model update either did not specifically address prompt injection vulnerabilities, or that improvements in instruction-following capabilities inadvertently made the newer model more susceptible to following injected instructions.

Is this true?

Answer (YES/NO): YES